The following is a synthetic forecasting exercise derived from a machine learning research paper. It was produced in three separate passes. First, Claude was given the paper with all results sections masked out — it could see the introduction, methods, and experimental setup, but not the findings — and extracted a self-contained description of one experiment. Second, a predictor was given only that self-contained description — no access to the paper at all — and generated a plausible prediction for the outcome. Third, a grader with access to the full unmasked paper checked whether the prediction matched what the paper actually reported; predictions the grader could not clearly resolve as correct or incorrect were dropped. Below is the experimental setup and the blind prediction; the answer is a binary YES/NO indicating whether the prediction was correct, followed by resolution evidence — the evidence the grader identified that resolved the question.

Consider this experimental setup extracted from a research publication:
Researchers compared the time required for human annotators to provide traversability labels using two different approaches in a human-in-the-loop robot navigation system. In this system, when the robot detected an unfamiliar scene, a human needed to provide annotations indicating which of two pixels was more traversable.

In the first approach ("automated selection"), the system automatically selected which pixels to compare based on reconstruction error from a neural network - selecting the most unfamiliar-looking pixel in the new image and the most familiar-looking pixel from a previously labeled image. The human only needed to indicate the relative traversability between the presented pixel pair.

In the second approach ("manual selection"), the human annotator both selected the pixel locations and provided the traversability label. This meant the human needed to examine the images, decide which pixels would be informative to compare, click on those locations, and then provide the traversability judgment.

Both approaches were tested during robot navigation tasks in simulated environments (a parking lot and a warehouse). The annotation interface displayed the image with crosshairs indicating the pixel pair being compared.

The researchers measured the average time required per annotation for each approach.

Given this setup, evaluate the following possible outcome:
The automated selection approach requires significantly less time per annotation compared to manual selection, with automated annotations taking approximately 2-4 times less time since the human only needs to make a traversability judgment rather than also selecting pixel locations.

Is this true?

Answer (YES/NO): YES